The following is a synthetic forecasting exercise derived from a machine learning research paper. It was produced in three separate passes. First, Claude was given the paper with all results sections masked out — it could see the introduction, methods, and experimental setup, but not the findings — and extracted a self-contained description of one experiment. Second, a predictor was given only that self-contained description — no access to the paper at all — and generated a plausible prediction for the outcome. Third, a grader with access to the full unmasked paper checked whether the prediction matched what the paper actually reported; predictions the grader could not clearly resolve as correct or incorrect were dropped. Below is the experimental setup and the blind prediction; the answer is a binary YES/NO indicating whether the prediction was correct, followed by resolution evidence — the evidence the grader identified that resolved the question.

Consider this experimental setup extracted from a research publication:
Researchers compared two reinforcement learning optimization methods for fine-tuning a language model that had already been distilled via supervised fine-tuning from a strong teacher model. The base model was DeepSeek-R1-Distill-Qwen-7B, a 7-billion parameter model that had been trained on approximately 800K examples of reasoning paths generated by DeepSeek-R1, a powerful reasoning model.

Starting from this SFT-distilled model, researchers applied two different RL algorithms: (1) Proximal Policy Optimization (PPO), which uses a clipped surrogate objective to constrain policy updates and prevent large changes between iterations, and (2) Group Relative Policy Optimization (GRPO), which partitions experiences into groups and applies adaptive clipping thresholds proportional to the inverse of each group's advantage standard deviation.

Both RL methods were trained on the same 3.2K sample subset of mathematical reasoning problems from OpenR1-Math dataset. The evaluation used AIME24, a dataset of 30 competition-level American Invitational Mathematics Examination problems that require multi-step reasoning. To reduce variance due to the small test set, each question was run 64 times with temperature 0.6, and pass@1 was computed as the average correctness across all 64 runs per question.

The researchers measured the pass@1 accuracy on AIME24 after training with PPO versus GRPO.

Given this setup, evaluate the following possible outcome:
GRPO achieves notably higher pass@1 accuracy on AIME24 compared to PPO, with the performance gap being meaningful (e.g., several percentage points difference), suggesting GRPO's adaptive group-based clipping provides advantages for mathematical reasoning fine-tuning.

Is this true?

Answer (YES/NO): NO